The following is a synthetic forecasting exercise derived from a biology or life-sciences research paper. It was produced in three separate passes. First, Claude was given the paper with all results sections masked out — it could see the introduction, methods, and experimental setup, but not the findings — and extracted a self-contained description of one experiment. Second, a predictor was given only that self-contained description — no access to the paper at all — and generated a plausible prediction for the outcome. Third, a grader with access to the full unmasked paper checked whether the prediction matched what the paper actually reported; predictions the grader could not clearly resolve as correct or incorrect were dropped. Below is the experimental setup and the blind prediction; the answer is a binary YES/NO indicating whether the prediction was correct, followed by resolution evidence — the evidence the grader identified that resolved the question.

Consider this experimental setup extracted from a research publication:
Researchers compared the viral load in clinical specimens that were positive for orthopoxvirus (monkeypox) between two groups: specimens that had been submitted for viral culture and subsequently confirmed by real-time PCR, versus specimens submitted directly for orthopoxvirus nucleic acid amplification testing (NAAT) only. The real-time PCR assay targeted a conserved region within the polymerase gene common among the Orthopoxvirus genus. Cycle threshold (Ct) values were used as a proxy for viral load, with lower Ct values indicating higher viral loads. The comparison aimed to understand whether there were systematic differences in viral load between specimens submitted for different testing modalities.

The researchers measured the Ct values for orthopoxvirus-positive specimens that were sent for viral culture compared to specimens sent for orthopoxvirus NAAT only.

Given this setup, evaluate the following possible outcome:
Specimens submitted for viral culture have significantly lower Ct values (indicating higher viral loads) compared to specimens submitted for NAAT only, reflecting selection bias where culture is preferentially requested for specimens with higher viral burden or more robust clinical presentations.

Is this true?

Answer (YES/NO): YES